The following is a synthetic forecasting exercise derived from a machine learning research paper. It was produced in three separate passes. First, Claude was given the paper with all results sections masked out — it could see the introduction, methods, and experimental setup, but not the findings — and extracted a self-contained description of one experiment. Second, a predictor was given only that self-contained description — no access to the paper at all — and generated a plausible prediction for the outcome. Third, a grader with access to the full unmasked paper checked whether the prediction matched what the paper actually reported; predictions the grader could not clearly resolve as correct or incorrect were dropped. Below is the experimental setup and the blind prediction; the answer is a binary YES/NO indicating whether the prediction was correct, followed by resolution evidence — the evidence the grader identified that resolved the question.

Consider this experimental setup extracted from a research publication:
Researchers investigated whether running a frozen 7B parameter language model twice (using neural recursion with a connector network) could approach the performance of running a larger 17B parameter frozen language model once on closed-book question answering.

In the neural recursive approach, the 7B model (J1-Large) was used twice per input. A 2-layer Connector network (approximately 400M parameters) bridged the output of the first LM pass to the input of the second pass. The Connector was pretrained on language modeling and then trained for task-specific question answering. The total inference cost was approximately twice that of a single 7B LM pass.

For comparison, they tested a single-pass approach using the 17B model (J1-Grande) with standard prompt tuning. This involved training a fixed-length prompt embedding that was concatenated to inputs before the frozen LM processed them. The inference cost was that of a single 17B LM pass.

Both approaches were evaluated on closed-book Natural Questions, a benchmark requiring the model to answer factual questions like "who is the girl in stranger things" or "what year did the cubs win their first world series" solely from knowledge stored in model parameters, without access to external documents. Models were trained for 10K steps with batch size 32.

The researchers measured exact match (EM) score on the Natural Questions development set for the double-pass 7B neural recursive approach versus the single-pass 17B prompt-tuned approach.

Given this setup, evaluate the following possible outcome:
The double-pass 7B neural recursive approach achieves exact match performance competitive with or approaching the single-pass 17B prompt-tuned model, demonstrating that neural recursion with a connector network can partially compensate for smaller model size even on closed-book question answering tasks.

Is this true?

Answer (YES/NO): YES